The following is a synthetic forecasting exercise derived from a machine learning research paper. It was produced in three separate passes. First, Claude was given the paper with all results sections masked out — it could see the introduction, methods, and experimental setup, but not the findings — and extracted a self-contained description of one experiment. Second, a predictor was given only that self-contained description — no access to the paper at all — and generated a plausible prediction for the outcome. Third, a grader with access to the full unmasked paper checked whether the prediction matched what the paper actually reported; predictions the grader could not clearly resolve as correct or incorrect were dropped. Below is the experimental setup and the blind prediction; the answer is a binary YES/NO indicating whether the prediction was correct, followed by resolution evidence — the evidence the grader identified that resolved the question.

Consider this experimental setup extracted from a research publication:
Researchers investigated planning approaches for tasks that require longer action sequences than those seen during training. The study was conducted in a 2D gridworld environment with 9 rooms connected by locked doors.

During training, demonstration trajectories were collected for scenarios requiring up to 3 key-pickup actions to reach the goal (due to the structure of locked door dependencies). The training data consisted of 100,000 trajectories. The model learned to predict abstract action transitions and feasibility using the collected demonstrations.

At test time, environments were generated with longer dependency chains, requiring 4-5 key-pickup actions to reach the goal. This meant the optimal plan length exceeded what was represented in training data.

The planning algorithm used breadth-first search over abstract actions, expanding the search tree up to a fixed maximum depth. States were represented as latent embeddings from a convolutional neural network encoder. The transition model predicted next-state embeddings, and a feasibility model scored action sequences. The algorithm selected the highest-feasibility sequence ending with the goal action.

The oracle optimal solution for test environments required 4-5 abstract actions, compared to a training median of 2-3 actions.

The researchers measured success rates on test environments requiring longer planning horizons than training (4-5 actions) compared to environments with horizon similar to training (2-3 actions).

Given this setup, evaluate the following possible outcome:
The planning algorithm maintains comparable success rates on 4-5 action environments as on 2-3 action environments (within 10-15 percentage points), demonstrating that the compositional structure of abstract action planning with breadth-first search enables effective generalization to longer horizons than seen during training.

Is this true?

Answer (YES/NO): YES